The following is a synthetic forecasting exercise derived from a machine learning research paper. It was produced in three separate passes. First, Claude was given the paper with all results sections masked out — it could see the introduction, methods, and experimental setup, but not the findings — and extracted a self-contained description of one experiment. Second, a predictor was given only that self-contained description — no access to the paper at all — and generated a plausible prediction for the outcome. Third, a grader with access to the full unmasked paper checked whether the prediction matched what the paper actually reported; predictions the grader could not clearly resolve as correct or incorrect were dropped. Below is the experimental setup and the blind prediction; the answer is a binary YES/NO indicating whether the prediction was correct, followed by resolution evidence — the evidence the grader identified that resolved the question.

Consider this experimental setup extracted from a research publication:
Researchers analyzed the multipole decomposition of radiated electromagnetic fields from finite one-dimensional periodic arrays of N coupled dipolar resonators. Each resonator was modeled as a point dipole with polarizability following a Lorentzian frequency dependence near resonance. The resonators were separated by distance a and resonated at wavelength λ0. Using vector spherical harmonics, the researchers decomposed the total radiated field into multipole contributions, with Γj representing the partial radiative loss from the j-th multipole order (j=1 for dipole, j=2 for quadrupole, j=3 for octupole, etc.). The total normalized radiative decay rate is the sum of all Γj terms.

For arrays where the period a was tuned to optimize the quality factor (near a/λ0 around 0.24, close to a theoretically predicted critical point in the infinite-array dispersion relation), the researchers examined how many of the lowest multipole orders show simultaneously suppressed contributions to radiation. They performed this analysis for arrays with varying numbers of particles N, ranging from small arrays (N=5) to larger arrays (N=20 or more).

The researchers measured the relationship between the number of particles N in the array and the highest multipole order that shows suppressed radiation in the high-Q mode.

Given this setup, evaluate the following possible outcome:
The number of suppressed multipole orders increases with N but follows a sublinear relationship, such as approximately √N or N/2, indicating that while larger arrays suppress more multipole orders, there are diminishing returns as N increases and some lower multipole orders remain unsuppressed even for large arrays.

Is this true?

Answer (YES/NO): NO